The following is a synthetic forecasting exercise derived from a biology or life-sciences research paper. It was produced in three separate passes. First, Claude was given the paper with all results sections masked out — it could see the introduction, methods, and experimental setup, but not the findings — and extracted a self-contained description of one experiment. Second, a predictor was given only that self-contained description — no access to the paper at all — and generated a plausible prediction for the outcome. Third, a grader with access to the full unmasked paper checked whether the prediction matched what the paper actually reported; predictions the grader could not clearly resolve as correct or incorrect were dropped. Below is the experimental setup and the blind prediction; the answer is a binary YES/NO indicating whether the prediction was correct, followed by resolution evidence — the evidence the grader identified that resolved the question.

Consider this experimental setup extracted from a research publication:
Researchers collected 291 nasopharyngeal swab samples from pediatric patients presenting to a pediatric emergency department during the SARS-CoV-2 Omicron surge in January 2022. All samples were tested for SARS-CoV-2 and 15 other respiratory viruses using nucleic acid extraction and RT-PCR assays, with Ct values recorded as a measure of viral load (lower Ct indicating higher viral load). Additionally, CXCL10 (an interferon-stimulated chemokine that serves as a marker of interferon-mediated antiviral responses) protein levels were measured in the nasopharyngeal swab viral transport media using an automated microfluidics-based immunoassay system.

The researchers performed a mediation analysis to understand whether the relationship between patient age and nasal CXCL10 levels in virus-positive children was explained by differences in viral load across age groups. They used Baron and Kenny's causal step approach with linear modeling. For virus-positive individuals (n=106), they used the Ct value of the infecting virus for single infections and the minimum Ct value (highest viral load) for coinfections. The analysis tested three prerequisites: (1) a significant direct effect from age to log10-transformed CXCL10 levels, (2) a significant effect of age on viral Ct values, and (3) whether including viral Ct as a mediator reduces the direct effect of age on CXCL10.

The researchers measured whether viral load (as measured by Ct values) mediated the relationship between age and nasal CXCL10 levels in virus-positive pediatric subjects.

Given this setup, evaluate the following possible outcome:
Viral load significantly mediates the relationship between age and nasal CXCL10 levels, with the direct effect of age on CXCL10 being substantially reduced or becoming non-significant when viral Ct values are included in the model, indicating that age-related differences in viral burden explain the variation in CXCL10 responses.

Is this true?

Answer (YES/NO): YES